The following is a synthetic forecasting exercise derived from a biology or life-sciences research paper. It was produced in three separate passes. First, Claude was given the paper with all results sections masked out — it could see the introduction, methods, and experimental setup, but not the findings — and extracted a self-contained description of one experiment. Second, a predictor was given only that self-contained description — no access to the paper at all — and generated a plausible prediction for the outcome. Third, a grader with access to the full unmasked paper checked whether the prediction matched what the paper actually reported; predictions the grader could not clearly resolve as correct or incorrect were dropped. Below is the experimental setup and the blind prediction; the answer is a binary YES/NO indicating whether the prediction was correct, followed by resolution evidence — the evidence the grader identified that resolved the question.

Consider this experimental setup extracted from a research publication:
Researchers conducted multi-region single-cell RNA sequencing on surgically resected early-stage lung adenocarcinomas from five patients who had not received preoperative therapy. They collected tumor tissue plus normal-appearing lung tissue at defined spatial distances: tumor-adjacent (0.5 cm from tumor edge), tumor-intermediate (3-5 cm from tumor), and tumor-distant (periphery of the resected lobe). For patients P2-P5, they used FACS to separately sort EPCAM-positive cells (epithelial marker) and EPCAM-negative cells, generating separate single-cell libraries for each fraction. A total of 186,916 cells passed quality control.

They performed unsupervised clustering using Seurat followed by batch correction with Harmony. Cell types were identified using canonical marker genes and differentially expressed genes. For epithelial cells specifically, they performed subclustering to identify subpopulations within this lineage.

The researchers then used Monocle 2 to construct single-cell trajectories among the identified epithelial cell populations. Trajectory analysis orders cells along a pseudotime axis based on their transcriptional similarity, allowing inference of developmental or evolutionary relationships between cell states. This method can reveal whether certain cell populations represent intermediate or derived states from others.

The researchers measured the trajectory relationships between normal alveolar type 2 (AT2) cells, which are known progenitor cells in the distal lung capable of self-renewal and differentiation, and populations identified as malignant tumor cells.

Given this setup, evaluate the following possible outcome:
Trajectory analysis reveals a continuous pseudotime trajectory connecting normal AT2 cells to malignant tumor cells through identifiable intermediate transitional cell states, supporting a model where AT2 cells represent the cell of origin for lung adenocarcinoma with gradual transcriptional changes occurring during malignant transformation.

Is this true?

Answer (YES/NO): NO